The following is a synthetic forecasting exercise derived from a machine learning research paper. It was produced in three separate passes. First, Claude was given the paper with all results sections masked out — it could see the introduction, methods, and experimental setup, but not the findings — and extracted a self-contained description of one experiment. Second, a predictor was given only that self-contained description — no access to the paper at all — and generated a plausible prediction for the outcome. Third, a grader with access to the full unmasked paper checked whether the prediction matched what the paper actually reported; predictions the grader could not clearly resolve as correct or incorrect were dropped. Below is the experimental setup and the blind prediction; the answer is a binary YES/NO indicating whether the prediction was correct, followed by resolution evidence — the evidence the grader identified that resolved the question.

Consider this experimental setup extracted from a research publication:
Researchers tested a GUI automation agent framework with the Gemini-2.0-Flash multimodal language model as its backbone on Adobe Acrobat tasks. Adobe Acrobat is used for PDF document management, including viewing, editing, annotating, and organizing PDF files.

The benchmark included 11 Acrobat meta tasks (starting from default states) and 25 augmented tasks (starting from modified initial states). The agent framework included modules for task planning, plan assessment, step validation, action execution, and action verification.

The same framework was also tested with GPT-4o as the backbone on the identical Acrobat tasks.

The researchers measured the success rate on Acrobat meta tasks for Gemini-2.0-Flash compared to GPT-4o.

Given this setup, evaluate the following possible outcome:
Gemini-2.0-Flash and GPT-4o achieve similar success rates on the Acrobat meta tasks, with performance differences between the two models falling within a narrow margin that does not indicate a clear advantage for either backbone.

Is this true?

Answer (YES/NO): NO